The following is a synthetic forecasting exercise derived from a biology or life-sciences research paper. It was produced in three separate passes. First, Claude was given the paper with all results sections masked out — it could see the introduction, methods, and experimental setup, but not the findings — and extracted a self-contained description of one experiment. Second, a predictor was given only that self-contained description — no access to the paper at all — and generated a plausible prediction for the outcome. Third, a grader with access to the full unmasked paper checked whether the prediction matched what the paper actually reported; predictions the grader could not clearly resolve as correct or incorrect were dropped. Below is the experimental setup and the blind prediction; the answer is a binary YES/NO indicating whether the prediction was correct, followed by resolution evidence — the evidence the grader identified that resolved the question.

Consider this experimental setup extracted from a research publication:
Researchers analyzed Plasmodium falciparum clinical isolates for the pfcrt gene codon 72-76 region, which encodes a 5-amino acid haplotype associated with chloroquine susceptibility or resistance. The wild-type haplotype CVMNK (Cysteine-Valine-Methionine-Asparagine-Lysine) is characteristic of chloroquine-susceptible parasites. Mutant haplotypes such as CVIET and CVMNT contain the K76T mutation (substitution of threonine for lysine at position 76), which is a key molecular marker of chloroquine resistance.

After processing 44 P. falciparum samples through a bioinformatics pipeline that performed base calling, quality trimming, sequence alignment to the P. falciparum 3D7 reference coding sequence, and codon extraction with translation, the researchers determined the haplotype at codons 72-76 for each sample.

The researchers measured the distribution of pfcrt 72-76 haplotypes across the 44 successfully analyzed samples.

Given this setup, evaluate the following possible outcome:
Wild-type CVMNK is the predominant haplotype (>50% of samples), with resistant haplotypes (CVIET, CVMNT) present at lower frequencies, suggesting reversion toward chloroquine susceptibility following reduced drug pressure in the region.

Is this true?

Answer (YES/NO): YES